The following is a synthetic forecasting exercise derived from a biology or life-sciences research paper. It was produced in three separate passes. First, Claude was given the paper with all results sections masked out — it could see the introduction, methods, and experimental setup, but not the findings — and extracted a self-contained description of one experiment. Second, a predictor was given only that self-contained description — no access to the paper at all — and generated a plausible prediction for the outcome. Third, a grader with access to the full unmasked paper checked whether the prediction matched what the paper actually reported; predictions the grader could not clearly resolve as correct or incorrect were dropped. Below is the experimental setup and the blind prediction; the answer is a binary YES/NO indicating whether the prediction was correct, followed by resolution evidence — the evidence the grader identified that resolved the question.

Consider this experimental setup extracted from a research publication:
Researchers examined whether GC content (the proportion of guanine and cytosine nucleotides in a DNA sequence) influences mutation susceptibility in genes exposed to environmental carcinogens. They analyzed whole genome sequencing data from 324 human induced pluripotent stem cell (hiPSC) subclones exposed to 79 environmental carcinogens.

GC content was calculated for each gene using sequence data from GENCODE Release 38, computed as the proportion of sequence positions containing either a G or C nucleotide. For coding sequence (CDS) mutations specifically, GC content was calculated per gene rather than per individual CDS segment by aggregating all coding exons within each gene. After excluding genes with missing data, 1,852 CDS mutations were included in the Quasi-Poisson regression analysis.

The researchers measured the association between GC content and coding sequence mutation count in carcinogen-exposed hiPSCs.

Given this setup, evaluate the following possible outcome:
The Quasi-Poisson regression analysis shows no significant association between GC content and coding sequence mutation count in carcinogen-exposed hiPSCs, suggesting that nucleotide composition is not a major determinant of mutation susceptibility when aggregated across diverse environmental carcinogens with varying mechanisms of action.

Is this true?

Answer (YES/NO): NO